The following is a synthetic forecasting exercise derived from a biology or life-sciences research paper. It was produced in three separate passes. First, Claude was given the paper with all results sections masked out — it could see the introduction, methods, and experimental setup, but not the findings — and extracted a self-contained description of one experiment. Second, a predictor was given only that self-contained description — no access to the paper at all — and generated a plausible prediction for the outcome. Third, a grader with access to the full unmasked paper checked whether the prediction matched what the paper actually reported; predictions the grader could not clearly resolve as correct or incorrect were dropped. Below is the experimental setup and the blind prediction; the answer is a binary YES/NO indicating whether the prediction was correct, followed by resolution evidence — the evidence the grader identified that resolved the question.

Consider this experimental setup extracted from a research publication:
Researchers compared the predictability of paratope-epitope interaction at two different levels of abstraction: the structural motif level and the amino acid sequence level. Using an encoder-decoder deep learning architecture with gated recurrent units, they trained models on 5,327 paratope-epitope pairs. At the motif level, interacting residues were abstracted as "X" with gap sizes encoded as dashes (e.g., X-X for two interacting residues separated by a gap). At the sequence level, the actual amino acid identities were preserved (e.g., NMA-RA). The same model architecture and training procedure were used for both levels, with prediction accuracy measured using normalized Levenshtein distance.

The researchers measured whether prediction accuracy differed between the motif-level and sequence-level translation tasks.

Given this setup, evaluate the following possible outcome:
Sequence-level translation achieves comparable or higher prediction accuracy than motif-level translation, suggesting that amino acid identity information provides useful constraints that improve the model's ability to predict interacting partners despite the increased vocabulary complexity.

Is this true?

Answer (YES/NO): NO